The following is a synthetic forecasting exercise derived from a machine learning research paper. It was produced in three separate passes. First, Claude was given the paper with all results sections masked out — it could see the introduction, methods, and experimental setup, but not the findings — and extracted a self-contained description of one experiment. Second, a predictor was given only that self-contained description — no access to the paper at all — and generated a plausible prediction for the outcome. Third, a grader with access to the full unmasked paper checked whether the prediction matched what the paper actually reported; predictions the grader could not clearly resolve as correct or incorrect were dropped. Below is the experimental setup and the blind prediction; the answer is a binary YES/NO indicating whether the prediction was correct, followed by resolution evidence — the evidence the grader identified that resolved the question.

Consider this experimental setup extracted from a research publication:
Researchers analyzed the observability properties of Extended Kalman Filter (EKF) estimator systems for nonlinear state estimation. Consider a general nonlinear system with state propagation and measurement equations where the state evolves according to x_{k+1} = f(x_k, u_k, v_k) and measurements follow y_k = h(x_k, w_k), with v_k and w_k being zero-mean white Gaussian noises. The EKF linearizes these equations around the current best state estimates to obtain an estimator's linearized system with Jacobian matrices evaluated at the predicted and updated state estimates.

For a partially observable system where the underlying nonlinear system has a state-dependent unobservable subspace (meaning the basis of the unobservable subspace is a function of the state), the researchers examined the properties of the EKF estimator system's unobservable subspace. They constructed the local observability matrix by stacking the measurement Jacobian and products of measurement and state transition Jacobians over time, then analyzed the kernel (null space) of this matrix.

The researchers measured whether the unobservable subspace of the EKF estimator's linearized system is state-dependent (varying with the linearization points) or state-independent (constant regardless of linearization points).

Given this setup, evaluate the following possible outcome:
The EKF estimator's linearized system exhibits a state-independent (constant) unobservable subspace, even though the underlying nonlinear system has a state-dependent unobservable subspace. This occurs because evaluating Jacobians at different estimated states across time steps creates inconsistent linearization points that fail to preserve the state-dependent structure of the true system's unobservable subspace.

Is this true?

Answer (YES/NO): YES